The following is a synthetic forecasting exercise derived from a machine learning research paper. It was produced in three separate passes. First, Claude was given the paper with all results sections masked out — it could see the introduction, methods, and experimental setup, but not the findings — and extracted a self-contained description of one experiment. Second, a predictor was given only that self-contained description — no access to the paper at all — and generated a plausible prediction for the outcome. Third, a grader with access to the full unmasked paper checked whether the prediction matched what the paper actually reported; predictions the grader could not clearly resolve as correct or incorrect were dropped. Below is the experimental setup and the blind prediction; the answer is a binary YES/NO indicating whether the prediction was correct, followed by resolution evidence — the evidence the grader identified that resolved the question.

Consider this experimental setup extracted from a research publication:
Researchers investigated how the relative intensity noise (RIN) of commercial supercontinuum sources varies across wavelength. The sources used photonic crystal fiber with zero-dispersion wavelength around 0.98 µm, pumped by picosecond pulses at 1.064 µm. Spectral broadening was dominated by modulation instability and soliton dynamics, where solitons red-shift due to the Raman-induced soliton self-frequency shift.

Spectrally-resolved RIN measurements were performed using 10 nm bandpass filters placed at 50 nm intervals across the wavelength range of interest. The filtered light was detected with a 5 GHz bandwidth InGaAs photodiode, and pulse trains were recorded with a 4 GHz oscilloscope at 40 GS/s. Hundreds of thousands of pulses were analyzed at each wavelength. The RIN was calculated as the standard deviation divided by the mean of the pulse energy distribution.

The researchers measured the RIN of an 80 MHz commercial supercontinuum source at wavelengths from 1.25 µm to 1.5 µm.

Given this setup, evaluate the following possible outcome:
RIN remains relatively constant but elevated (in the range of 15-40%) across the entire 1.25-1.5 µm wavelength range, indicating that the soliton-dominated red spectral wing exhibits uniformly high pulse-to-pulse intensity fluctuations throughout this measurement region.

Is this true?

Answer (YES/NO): NO